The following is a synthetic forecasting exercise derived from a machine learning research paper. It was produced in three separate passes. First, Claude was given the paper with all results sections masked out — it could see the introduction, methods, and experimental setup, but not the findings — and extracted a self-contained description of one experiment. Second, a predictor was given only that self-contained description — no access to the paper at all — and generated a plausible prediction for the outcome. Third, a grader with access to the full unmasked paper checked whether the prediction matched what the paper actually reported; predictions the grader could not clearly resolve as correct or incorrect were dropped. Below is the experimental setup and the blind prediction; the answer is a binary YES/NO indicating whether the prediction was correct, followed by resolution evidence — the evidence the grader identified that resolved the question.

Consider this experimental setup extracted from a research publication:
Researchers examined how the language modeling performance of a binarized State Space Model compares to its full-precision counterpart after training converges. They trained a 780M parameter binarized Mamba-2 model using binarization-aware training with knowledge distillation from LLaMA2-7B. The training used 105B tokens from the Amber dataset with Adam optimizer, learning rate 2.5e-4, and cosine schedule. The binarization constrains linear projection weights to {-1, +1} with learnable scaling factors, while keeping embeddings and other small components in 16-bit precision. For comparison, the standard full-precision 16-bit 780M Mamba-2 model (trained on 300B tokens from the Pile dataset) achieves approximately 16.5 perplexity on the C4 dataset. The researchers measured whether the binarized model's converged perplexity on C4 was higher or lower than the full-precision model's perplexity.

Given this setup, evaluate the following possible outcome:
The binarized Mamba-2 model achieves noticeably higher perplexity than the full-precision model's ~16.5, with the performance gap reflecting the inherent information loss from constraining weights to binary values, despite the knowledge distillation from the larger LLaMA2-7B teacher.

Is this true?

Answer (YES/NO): NO